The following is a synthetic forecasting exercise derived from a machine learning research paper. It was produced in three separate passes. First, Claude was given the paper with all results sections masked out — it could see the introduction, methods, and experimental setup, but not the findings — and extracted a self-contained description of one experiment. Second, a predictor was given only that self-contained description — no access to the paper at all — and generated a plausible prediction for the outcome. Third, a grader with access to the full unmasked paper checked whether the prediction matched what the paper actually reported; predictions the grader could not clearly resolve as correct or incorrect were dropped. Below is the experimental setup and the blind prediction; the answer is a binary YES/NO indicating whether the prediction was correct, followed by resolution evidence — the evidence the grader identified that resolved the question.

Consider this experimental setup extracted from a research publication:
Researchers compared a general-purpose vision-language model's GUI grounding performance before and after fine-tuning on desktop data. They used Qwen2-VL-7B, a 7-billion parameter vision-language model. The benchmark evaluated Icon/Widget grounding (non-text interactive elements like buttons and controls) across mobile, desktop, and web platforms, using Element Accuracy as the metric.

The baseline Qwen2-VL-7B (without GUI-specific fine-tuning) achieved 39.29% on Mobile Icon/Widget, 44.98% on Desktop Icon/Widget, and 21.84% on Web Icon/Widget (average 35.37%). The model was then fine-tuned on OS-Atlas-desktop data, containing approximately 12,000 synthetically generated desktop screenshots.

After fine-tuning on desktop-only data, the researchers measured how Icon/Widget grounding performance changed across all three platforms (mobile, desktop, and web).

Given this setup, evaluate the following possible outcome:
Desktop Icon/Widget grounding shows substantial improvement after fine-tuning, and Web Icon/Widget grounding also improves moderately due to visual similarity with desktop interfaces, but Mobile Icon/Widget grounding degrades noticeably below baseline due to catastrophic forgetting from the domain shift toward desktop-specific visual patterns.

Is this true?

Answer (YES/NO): NO